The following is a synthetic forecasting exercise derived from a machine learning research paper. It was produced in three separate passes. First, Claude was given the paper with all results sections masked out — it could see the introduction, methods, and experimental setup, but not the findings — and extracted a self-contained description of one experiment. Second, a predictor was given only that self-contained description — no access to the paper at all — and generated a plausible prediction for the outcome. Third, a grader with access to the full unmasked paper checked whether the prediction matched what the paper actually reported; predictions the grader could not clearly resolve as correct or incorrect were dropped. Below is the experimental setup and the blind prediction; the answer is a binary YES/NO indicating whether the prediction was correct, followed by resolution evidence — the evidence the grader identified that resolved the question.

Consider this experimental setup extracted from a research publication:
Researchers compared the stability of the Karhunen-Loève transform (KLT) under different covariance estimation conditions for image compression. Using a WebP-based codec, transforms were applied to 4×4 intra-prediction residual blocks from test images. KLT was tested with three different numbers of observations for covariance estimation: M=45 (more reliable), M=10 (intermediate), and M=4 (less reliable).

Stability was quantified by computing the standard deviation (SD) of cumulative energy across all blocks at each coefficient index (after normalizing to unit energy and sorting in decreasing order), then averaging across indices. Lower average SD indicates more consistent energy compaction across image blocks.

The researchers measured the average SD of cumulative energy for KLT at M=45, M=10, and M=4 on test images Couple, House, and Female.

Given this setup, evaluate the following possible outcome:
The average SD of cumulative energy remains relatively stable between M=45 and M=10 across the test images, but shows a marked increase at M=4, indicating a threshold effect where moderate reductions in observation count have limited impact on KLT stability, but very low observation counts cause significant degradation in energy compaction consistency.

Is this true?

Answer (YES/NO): NO